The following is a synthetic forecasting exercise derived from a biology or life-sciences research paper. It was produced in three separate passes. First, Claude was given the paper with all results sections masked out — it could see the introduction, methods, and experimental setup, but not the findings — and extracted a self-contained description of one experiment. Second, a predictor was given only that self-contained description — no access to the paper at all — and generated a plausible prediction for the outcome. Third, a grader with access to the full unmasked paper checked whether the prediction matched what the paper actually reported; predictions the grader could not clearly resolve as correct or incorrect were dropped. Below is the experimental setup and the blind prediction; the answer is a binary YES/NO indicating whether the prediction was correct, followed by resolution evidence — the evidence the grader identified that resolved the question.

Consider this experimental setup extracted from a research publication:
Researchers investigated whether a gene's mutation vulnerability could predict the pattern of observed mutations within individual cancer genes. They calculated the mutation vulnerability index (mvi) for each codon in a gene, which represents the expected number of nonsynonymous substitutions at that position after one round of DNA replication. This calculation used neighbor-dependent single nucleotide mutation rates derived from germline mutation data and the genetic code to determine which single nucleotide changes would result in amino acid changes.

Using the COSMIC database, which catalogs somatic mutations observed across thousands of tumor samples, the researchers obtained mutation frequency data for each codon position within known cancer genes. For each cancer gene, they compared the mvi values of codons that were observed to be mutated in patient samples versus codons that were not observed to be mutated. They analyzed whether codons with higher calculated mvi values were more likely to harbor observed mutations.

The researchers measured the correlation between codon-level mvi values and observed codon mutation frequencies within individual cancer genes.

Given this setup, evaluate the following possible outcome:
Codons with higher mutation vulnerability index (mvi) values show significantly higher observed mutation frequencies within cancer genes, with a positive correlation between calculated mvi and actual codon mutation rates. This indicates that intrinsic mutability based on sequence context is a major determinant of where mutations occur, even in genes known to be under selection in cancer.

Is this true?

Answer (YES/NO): YES